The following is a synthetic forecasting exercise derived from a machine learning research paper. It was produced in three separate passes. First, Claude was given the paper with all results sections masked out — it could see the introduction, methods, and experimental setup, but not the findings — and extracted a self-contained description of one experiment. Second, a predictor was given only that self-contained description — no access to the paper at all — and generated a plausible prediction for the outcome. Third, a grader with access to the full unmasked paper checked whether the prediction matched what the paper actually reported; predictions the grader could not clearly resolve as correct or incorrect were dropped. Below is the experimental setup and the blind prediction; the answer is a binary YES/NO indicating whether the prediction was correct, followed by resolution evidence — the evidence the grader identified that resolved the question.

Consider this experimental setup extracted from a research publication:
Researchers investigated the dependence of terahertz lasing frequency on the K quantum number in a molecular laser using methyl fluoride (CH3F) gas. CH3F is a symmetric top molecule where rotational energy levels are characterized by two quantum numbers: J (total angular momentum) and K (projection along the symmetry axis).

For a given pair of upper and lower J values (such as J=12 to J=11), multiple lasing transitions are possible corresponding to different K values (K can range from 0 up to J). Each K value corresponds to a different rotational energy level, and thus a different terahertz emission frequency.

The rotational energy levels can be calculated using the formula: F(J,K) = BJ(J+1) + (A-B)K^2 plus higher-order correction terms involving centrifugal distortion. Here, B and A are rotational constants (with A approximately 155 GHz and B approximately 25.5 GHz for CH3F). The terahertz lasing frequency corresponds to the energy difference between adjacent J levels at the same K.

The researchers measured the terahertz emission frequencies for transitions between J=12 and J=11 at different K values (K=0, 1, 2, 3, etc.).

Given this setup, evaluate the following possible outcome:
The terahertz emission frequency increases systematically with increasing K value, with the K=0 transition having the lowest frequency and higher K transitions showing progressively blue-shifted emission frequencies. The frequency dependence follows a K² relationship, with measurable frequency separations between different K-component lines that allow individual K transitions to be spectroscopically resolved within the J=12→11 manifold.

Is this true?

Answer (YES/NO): NO